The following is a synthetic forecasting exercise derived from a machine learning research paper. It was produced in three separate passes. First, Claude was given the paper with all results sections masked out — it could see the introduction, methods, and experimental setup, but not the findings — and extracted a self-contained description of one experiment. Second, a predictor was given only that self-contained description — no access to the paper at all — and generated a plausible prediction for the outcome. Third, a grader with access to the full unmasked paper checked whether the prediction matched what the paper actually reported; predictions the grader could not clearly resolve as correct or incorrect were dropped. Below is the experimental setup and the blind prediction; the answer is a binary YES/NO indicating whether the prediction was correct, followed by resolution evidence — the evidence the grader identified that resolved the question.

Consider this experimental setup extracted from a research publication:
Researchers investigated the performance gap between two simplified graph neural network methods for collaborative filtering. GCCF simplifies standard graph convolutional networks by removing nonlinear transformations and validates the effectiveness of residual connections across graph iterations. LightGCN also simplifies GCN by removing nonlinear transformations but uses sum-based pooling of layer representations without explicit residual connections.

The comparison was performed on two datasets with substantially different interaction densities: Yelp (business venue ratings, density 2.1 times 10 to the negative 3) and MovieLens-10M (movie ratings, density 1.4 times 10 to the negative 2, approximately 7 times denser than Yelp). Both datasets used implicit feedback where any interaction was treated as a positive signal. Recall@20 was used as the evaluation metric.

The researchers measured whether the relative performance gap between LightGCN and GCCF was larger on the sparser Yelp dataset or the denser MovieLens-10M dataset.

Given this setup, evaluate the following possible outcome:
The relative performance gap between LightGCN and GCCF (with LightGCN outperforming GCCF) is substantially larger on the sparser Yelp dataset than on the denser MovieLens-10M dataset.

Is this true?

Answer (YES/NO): YES